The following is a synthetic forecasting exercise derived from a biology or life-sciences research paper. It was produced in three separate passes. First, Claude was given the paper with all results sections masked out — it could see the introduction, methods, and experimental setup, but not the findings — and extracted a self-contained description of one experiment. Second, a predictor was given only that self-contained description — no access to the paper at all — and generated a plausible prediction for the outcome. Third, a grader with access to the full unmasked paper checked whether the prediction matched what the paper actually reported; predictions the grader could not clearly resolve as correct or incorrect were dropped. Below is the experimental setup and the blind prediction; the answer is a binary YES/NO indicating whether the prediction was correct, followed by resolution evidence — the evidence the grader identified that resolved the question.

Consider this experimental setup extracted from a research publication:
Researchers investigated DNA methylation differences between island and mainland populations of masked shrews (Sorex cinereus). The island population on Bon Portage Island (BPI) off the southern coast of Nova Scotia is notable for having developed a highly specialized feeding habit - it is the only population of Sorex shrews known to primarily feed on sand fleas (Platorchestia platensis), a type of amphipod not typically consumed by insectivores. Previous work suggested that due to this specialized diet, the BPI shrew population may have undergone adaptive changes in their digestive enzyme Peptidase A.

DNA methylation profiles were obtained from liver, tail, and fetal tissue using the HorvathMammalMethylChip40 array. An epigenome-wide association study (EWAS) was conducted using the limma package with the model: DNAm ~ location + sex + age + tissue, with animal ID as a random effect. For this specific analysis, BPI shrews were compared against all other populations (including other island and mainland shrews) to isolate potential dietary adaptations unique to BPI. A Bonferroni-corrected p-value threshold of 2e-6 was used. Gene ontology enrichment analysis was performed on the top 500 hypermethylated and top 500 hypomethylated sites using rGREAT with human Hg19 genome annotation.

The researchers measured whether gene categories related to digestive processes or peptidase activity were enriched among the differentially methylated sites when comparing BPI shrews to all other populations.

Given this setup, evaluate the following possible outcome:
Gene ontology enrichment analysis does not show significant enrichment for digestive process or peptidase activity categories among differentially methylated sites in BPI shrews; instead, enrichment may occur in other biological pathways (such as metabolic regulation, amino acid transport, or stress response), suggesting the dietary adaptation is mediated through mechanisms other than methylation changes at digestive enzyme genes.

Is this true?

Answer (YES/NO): NO